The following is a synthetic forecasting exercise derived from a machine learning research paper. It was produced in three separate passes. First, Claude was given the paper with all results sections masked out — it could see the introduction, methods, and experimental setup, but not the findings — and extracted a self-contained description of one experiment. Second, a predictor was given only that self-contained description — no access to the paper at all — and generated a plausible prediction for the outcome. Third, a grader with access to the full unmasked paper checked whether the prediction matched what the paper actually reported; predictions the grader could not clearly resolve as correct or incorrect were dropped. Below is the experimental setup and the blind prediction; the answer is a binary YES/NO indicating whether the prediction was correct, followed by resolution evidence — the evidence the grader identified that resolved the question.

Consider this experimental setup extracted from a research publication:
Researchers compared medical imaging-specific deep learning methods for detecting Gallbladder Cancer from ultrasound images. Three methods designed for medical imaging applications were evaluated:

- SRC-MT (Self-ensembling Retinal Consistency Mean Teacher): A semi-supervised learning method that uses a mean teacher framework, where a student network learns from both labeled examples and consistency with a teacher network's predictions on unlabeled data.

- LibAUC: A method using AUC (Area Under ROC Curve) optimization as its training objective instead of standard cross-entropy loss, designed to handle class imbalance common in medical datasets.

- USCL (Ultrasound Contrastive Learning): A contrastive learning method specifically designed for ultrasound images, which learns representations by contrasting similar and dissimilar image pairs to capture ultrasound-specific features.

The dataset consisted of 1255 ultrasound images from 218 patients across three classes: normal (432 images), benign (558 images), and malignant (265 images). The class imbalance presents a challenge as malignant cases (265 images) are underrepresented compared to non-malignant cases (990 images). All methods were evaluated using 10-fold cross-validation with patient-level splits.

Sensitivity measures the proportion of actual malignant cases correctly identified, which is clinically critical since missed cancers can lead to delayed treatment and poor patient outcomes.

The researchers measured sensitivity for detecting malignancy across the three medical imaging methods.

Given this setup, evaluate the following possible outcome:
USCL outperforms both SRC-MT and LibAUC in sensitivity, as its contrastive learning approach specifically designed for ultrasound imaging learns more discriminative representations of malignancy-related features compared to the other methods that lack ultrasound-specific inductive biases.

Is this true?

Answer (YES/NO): YES